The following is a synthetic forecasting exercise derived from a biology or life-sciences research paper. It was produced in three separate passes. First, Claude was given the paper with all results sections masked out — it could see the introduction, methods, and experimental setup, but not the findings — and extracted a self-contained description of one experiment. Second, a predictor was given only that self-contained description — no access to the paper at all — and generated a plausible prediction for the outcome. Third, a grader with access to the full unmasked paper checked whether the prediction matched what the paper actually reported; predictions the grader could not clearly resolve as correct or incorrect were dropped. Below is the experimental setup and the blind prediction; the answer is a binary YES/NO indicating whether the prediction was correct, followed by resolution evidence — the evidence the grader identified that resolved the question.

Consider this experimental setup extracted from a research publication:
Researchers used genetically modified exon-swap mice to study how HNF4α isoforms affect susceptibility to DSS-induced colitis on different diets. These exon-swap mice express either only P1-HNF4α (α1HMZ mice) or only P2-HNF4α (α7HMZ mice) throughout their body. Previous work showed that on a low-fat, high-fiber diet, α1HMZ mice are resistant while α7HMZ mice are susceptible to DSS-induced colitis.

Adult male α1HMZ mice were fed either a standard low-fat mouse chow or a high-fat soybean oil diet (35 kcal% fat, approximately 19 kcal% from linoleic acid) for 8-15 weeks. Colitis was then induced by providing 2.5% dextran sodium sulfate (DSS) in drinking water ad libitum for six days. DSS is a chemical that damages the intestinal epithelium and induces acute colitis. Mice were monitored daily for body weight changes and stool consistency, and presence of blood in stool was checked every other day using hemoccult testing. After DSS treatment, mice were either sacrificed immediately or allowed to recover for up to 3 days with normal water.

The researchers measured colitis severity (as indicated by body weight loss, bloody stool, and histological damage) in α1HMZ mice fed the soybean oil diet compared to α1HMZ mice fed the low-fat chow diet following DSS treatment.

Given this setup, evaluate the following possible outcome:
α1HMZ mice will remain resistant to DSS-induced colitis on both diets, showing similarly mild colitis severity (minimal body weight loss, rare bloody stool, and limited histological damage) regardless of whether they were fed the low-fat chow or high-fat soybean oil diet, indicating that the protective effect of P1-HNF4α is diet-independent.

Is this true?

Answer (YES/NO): NO